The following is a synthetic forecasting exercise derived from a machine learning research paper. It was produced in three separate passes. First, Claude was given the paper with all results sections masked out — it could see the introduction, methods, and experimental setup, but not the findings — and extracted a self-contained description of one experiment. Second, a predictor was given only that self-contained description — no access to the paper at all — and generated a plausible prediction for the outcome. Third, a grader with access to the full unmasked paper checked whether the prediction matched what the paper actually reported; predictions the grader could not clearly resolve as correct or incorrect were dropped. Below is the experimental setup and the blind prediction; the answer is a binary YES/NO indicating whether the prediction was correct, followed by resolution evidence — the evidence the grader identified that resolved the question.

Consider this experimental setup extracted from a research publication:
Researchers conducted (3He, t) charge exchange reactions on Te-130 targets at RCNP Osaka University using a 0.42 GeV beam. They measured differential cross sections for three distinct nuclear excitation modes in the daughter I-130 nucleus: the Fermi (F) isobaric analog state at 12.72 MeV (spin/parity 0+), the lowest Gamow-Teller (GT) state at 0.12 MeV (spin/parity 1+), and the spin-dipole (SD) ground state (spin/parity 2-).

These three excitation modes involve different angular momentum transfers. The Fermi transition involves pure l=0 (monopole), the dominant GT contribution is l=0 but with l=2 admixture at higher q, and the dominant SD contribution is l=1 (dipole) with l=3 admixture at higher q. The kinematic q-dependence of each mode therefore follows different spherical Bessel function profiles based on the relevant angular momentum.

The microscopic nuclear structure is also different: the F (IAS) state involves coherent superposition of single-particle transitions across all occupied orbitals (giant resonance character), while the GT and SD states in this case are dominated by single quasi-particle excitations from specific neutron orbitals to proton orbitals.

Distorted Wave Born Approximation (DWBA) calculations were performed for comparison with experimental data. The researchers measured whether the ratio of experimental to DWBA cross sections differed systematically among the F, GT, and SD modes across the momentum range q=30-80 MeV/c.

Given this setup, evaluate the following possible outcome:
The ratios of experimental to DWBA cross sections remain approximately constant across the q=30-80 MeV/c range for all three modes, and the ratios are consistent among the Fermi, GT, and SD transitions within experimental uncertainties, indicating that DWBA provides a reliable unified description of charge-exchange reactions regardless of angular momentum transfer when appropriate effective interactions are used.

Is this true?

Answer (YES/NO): YES